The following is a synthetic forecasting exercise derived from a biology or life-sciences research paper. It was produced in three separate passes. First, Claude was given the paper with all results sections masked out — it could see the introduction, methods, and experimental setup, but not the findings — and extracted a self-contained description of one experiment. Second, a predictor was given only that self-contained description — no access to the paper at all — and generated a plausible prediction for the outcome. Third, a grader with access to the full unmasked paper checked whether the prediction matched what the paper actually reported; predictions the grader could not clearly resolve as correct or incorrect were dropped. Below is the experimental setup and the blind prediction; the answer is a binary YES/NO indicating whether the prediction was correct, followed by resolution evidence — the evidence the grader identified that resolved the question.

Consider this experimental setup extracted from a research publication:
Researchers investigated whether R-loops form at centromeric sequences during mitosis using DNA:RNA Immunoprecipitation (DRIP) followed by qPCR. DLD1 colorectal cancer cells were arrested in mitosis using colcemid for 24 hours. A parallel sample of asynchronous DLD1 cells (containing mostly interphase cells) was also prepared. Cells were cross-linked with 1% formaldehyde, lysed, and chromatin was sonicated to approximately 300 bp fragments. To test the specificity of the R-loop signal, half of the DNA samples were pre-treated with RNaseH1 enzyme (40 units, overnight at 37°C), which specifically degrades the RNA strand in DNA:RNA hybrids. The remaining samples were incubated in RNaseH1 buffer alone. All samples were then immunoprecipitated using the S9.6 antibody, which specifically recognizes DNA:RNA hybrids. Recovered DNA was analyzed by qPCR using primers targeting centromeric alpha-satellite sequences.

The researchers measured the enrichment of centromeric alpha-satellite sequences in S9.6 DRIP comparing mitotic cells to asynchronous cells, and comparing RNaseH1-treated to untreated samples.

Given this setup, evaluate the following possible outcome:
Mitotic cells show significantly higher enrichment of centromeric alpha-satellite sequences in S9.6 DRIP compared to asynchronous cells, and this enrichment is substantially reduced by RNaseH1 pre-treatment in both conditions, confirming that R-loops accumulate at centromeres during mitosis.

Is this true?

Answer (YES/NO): YES